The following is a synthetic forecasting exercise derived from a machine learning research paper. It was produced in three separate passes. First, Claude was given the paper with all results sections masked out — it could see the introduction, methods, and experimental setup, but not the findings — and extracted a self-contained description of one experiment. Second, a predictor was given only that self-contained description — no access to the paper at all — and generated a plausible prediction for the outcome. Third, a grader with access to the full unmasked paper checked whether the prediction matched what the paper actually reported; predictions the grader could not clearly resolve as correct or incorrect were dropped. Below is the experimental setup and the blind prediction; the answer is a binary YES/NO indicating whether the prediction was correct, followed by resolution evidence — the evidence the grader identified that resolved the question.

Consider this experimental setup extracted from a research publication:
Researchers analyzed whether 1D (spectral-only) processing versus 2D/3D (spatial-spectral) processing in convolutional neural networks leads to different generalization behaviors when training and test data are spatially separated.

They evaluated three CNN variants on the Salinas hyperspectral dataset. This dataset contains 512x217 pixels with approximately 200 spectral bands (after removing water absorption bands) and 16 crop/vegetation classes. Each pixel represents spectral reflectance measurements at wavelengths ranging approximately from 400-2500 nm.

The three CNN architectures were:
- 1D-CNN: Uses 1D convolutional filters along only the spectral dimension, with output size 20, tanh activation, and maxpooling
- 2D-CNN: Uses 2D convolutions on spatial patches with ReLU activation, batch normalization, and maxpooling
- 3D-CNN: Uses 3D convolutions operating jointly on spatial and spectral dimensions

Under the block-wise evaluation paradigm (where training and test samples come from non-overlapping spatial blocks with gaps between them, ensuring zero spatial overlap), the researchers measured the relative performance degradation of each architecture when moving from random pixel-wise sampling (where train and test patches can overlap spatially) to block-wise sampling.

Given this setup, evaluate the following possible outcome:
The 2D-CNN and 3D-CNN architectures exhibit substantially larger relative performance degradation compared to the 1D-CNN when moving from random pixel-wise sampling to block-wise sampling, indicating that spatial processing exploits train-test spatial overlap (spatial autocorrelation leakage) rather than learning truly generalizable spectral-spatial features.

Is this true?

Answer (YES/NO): NO